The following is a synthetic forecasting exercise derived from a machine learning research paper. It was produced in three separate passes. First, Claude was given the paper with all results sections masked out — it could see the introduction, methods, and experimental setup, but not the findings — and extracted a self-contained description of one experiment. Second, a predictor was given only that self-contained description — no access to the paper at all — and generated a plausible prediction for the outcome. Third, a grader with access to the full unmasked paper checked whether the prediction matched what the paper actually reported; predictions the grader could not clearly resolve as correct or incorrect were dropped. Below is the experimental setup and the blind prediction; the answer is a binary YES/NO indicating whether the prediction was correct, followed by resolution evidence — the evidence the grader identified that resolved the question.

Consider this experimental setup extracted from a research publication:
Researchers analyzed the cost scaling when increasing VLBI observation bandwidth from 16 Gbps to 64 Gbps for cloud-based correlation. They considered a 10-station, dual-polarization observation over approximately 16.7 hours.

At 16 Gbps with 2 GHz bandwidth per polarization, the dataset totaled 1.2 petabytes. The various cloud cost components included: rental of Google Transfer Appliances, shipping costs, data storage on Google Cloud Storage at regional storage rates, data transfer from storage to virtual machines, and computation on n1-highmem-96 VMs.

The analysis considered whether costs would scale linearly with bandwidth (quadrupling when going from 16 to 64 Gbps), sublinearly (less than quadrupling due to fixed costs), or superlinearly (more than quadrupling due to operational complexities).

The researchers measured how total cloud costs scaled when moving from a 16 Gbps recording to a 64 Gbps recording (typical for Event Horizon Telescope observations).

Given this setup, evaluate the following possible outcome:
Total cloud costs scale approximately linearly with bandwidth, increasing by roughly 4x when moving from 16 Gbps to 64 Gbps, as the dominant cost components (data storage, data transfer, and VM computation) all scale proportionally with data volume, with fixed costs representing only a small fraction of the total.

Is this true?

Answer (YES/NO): YES